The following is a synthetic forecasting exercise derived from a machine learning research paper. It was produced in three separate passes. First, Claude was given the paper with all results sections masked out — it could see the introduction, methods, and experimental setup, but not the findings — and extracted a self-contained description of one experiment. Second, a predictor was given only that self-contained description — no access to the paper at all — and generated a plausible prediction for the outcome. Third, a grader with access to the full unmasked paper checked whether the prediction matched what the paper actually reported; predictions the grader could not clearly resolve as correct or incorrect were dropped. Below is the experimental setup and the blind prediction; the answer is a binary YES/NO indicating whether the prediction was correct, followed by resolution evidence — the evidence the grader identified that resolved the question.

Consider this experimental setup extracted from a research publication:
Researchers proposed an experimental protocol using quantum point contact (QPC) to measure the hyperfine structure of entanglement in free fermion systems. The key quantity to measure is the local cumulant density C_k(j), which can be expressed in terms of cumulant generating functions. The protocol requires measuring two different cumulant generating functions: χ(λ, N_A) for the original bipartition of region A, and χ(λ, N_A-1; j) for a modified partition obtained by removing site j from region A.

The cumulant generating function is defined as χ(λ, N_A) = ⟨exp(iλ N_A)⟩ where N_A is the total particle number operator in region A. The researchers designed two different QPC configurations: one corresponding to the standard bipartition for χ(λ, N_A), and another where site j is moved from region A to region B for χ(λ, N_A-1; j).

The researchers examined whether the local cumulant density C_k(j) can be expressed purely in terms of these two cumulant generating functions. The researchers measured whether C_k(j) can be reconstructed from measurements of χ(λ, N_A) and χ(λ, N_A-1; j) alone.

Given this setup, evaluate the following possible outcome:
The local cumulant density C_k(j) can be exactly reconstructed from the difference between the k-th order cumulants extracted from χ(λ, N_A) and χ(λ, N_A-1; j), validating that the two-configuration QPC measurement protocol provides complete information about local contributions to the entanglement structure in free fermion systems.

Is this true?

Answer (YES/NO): NO